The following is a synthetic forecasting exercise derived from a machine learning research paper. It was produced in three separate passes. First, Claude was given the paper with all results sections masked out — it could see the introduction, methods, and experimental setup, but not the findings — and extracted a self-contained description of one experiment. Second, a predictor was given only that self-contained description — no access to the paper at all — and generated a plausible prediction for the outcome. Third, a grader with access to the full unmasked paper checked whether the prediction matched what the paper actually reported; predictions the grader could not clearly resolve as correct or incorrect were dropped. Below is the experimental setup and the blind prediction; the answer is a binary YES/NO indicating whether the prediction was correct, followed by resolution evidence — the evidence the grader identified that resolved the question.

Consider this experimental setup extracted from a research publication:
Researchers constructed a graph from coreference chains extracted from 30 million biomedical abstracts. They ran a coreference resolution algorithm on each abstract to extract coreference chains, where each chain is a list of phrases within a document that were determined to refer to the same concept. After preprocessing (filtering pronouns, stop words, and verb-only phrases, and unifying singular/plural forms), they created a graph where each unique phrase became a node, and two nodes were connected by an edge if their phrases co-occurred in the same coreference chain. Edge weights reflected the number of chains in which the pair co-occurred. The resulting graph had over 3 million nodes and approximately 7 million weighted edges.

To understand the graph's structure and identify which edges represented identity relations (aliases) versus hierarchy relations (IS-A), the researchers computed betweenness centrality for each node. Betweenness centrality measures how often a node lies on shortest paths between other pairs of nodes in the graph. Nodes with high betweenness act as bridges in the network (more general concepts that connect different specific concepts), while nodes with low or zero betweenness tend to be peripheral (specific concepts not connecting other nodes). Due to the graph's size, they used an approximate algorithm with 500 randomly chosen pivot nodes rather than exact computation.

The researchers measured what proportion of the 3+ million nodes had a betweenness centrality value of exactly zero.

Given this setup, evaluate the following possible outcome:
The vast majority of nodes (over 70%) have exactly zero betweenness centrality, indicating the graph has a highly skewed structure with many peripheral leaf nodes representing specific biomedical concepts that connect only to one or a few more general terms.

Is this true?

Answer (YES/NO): NO